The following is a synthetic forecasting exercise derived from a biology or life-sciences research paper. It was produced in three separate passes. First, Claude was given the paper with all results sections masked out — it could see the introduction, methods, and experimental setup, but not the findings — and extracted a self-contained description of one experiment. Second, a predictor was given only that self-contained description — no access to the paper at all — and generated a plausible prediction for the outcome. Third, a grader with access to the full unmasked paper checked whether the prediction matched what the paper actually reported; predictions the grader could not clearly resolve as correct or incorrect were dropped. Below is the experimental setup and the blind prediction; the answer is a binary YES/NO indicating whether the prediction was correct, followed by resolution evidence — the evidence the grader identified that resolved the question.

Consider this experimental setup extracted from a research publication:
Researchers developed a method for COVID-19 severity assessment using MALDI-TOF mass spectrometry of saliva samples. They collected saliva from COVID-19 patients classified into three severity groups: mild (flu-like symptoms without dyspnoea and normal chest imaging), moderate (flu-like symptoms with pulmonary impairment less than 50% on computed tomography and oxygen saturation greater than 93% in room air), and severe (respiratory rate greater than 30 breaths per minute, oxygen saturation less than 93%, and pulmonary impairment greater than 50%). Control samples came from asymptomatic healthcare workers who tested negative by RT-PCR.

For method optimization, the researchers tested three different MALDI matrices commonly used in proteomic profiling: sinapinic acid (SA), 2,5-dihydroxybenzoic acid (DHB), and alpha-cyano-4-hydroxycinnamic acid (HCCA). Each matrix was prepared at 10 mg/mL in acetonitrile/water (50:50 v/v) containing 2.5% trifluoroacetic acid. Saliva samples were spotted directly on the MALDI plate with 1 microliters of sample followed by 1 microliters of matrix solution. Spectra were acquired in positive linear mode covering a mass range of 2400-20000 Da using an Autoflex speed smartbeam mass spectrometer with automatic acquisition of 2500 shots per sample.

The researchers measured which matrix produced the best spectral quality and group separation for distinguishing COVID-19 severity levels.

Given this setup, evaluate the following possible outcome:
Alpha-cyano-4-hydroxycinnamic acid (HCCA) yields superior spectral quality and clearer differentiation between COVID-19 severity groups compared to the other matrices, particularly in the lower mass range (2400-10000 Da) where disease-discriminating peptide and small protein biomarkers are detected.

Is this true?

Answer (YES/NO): NO